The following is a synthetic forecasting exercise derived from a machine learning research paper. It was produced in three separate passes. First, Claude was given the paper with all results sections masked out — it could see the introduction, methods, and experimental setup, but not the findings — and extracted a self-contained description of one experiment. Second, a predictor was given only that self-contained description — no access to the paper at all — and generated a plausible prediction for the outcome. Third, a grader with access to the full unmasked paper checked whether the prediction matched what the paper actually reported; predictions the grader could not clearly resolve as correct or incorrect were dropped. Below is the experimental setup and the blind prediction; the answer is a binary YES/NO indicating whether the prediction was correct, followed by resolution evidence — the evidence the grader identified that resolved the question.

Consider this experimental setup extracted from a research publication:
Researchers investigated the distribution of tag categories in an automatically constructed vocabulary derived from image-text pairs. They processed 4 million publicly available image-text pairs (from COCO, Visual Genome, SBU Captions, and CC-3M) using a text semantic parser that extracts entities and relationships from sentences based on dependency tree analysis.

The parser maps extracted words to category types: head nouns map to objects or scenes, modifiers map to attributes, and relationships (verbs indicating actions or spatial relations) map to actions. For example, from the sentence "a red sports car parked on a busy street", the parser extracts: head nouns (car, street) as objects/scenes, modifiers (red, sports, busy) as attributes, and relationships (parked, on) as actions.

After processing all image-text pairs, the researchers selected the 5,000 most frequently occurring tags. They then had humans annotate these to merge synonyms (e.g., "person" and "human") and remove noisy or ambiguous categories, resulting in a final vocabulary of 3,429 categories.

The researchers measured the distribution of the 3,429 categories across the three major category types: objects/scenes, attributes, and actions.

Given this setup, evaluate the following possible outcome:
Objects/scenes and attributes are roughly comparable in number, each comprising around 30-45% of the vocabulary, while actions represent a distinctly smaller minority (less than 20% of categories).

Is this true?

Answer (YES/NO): NO